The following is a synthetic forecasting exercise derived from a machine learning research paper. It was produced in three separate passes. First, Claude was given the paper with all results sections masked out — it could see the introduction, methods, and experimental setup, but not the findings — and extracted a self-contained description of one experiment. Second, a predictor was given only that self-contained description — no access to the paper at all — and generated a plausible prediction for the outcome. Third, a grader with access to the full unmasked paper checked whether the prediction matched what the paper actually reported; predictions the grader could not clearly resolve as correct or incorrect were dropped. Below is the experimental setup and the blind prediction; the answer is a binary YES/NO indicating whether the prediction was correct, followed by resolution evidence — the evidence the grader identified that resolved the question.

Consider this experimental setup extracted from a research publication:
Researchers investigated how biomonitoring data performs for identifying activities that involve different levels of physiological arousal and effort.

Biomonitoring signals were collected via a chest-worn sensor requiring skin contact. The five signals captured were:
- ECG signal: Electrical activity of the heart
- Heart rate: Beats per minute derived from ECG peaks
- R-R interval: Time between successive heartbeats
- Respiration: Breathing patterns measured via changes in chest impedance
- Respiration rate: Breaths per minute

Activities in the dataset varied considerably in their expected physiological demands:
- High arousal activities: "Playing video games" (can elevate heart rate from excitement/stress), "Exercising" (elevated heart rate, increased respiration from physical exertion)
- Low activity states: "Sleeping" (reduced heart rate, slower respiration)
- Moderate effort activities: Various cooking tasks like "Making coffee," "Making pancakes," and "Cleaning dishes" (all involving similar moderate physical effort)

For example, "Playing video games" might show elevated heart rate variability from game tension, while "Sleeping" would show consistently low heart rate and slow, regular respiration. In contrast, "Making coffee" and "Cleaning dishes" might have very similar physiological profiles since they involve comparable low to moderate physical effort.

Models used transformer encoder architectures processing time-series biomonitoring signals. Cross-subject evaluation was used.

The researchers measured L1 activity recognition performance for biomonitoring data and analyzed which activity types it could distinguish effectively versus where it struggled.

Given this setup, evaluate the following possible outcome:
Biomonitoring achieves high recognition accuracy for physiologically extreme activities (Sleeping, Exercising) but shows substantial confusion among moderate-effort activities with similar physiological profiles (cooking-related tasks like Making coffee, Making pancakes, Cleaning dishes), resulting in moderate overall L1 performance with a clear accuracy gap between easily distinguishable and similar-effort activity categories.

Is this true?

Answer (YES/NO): NO